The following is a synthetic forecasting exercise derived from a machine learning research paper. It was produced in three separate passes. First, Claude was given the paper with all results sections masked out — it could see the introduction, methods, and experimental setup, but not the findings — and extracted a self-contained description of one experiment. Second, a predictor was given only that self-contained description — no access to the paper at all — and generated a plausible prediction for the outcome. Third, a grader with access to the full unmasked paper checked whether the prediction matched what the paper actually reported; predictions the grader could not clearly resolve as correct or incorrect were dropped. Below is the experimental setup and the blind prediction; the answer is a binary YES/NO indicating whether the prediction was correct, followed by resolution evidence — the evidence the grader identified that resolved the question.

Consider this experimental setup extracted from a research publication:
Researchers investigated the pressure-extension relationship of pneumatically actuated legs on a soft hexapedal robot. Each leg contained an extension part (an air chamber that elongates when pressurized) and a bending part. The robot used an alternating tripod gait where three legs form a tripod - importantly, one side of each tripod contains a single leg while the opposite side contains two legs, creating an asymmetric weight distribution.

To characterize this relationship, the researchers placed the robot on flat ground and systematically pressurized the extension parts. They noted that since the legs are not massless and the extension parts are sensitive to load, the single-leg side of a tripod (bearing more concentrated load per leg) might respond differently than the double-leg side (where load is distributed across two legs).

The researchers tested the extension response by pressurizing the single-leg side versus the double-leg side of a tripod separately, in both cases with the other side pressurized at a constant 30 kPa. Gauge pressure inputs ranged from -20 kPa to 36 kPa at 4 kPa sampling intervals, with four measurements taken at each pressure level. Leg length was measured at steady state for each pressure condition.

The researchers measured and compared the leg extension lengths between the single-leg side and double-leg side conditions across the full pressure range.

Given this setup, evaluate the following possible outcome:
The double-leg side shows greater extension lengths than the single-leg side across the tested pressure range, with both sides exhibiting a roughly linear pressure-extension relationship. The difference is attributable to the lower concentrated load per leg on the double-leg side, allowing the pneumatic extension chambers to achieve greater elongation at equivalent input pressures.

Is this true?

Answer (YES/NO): NO